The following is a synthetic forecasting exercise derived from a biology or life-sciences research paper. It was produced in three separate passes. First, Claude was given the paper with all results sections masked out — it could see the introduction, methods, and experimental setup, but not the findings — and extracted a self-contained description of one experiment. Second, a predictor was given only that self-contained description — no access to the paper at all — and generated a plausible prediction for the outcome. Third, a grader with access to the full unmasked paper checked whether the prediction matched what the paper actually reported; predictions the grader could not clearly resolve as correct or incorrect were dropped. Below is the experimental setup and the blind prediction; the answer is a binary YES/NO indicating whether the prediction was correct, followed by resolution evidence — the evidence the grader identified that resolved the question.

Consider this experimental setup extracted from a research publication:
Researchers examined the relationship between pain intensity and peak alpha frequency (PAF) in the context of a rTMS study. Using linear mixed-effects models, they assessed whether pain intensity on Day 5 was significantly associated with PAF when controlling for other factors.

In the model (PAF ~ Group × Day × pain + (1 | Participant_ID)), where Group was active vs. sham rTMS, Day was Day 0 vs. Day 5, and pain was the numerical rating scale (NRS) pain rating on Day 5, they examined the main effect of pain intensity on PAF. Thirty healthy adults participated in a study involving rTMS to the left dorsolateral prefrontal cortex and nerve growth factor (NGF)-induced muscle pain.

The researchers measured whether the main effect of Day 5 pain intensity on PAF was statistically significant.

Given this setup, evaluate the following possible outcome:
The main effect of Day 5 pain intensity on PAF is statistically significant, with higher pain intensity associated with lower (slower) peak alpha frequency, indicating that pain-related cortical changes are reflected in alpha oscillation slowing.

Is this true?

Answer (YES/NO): NO